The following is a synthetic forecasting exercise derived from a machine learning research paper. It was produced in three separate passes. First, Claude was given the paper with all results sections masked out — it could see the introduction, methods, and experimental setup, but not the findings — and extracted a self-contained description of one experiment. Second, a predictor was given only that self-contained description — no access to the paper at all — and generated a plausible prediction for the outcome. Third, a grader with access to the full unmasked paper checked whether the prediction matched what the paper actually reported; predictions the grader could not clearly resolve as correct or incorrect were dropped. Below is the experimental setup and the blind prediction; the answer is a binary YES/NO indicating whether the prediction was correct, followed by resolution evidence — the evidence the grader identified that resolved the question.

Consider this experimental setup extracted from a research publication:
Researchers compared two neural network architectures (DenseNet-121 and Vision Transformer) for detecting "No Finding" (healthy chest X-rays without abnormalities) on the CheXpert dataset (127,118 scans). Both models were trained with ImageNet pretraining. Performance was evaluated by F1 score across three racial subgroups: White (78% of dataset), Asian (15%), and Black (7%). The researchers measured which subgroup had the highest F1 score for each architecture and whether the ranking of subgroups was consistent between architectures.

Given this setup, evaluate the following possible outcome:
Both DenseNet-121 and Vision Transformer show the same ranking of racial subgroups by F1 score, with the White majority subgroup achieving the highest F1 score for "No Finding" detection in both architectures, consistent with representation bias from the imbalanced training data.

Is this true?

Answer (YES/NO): NO